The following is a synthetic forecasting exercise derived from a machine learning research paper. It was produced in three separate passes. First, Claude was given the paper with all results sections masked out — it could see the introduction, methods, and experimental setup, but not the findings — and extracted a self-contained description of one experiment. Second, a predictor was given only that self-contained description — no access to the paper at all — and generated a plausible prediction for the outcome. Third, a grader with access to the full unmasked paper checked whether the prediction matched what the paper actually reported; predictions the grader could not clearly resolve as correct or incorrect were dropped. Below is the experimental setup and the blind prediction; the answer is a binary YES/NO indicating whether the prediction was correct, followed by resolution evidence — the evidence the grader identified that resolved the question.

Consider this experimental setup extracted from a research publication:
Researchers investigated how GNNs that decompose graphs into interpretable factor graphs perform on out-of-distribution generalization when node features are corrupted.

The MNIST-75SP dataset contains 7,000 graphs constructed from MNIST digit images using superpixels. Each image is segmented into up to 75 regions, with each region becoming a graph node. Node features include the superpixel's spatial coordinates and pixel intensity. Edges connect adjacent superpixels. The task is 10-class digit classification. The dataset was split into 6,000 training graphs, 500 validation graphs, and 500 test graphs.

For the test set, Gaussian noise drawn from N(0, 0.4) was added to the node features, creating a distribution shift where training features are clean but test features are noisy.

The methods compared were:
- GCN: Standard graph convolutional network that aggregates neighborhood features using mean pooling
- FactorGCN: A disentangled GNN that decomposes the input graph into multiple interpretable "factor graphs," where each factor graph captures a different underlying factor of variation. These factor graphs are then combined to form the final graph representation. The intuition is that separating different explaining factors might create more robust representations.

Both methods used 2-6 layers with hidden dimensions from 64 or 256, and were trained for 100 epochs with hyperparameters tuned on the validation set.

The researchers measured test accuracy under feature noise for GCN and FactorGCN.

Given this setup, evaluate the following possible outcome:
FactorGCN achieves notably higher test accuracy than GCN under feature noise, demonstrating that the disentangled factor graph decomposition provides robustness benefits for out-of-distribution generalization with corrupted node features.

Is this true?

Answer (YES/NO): NO